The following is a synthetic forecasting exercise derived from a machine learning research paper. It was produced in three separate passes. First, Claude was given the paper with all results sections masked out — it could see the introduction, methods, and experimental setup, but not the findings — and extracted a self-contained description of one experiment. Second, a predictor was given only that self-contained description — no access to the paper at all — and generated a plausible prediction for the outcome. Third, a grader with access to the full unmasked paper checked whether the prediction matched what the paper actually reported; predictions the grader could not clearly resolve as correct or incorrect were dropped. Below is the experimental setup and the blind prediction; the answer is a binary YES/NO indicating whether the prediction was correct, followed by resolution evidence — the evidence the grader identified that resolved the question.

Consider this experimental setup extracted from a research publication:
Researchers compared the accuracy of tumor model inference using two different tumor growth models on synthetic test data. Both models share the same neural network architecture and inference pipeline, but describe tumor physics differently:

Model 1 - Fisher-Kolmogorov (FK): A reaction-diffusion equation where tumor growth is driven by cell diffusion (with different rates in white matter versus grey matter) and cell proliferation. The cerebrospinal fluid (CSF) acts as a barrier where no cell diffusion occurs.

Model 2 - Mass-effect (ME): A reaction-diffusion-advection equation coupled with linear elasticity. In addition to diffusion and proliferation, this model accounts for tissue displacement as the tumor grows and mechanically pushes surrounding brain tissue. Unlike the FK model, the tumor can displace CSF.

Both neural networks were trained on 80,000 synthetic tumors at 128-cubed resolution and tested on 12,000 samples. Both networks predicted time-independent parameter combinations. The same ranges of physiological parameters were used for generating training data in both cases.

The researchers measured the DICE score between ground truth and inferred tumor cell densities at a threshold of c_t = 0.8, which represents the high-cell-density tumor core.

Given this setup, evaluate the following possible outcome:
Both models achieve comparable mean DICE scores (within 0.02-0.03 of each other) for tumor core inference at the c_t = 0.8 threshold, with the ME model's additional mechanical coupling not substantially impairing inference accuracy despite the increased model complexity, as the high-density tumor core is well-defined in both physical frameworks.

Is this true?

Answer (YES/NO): NO